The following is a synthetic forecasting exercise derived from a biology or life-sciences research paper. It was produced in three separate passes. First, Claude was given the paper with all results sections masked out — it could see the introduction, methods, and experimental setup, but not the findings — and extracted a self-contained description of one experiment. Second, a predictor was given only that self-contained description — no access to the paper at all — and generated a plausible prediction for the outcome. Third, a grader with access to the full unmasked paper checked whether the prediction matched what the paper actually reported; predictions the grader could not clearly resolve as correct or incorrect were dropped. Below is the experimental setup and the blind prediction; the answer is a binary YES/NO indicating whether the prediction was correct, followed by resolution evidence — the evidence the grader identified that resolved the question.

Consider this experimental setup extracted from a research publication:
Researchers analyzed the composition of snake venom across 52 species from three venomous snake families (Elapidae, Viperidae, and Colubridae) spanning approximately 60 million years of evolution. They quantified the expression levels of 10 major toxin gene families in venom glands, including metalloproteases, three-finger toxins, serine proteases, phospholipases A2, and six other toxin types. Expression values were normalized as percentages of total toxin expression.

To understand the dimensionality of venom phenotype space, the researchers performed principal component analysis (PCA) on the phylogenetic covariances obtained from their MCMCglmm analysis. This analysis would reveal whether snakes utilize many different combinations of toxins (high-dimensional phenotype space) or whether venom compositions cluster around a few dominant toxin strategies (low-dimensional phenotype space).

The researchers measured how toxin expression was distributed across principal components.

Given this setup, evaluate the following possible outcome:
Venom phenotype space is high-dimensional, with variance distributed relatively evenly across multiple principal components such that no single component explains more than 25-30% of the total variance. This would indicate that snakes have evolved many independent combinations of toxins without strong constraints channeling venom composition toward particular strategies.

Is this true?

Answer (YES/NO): NO